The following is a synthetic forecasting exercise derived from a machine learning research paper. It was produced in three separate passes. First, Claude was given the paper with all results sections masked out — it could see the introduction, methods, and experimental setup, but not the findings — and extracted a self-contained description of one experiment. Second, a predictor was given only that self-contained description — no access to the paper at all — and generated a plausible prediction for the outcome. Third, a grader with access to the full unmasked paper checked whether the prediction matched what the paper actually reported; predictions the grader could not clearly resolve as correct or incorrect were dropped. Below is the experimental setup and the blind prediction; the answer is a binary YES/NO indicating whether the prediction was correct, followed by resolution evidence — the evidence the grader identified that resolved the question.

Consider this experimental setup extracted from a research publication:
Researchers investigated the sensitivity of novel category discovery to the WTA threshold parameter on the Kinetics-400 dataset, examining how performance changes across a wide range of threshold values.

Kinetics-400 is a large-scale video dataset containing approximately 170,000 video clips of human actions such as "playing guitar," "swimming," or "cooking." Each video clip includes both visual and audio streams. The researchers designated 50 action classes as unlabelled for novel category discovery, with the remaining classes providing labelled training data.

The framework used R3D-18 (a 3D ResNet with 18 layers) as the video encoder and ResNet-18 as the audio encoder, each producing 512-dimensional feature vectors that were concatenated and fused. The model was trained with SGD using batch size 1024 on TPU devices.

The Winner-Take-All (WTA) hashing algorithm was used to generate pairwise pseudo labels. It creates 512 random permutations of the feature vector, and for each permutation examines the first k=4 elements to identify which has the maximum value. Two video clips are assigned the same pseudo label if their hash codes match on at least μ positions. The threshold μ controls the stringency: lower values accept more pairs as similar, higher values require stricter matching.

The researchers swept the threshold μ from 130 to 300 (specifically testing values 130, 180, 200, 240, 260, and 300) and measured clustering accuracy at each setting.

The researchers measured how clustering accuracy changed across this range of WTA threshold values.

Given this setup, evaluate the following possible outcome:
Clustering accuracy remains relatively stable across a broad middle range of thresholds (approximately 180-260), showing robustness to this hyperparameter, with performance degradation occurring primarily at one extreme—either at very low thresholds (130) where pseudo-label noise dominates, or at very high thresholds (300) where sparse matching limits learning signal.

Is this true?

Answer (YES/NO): NO